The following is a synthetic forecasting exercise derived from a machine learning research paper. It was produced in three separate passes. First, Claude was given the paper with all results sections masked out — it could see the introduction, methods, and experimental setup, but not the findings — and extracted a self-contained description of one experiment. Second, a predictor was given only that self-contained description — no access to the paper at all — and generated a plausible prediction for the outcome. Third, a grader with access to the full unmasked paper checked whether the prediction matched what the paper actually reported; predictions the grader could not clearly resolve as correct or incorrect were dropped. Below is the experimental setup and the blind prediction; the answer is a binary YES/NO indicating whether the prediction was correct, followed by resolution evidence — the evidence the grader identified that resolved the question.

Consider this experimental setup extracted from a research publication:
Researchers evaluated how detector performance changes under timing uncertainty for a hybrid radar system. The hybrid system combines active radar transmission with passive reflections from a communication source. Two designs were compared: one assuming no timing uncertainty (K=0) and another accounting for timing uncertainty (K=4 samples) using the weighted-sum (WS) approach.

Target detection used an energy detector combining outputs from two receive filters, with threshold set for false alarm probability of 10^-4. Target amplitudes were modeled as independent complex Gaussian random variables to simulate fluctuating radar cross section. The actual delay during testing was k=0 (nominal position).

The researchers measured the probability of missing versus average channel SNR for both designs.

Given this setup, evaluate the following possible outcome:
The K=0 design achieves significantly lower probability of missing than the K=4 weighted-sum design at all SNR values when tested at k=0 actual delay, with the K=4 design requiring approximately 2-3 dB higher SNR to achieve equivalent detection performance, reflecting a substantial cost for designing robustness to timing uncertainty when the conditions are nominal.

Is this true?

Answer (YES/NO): NO